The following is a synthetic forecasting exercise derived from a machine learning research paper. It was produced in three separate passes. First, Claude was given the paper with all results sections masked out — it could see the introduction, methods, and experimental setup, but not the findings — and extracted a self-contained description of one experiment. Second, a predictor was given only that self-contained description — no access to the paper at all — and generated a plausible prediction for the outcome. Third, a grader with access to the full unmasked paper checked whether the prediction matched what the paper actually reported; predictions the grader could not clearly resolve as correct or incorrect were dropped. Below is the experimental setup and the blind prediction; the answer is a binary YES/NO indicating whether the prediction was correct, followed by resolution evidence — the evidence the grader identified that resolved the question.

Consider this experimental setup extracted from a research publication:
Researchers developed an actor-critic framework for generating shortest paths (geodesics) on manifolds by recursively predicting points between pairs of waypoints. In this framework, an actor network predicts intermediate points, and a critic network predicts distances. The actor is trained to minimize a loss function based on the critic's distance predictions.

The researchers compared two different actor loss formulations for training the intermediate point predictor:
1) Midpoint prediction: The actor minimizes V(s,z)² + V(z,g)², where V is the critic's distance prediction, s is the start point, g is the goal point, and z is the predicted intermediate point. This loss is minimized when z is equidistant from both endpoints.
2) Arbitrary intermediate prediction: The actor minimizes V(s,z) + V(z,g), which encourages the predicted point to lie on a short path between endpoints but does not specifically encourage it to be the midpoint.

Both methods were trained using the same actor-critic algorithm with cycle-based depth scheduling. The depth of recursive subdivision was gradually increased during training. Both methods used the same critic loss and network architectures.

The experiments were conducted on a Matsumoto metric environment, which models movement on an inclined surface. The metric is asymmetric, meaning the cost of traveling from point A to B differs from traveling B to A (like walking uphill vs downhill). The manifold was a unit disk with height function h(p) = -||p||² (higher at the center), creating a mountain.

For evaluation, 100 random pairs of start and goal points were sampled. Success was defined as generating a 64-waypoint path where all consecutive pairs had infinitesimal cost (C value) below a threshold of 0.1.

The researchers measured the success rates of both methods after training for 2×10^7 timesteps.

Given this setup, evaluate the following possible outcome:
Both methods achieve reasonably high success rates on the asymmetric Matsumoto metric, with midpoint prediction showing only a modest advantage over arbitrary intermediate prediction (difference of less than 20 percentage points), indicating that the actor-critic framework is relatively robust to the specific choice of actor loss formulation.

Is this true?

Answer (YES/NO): NO